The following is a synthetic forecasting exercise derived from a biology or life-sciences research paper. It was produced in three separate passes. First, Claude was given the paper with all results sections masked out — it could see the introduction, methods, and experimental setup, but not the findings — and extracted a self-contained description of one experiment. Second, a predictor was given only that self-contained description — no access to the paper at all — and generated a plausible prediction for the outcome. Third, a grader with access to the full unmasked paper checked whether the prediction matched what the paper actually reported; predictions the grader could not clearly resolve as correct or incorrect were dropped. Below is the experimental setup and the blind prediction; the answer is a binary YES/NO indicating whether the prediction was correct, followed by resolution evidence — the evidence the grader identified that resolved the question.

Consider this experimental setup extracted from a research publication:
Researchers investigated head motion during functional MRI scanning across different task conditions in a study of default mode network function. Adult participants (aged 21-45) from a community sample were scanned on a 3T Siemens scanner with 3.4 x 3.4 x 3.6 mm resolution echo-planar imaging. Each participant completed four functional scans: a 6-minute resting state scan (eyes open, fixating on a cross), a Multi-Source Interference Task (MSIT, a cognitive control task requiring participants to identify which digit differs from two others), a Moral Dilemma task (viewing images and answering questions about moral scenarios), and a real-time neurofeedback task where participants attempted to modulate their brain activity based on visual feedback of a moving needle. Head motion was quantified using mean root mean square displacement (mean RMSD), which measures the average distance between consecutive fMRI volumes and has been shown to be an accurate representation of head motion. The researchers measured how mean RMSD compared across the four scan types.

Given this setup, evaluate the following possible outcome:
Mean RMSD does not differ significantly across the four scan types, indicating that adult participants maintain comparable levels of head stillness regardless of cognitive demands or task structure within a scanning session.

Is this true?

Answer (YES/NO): NO